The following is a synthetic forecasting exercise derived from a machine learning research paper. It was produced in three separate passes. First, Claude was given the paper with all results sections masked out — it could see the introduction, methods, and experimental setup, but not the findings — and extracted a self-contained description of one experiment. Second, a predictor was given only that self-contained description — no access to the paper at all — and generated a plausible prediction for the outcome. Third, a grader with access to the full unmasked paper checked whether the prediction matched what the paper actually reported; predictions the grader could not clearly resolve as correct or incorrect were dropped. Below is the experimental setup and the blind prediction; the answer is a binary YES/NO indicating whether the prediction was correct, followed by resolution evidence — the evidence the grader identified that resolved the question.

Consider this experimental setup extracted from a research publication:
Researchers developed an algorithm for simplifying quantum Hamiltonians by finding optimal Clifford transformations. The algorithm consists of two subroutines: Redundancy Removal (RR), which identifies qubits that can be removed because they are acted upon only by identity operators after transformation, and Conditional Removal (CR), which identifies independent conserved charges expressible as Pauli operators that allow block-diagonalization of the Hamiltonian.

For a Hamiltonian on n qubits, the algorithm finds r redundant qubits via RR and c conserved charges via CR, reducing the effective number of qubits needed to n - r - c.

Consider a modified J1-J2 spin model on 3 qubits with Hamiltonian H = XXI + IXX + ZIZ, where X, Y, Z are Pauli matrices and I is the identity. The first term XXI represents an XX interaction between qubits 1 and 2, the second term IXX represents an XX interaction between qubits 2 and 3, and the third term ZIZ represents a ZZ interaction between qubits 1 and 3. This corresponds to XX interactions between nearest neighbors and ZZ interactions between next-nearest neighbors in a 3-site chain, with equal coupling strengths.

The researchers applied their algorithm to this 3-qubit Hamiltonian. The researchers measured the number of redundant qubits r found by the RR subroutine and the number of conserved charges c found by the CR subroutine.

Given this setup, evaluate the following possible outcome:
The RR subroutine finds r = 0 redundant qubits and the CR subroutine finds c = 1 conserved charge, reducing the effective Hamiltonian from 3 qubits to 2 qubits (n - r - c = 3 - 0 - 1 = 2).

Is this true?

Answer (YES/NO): NO